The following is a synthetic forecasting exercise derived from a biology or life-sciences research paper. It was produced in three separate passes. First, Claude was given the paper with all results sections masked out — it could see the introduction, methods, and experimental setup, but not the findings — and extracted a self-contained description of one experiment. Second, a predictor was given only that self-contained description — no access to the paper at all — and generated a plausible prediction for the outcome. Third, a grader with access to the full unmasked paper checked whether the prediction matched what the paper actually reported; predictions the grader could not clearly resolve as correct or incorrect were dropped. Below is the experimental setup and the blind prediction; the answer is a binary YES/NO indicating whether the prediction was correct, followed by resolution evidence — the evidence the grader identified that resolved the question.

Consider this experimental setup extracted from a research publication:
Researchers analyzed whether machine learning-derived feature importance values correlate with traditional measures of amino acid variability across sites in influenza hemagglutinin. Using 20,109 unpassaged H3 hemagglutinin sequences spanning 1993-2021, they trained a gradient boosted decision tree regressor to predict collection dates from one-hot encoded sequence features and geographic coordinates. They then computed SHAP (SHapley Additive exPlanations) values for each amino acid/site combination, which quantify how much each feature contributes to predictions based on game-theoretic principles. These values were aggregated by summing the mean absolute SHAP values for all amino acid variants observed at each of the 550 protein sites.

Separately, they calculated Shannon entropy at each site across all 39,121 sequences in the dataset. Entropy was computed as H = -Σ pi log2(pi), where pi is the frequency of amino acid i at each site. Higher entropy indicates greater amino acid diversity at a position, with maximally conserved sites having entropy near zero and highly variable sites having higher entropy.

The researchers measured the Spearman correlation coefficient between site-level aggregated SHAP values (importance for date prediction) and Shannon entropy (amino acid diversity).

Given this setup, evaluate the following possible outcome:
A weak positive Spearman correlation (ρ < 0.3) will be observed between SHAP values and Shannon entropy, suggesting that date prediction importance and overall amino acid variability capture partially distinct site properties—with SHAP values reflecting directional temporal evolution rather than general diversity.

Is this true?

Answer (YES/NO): NO